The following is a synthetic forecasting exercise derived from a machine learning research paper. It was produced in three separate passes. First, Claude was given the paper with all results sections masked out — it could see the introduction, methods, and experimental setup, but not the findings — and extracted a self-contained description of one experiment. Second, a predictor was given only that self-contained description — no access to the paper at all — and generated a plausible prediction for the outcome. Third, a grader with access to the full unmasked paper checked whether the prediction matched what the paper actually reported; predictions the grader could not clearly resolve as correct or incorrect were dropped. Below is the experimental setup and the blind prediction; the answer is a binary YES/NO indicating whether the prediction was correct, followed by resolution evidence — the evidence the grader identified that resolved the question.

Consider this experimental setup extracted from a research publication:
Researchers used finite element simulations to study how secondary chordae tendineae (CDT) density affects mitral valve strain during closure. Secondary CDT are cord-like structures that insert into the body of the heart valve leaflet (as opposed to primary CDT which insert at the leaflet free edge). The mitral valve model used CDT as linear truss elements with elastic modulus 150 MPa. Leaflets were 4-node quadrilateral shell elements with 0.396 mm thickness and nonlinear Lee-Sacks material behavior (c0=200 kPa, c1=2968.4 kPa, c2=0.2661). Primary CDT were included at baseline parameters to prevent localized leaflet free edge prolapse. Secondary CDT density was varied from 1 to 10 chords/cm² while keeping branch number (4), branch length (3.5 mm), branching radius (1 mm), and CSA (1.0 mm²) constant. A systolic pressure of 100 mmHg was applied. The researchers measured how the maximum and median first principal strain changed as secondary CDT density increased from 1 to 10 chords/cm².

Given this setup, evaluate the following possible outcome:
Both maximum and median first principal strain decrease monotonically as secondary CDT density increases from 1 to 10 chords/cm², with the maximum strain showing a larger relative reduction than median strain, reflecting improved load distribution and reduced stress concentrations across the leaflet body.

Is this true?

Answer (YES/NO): NO